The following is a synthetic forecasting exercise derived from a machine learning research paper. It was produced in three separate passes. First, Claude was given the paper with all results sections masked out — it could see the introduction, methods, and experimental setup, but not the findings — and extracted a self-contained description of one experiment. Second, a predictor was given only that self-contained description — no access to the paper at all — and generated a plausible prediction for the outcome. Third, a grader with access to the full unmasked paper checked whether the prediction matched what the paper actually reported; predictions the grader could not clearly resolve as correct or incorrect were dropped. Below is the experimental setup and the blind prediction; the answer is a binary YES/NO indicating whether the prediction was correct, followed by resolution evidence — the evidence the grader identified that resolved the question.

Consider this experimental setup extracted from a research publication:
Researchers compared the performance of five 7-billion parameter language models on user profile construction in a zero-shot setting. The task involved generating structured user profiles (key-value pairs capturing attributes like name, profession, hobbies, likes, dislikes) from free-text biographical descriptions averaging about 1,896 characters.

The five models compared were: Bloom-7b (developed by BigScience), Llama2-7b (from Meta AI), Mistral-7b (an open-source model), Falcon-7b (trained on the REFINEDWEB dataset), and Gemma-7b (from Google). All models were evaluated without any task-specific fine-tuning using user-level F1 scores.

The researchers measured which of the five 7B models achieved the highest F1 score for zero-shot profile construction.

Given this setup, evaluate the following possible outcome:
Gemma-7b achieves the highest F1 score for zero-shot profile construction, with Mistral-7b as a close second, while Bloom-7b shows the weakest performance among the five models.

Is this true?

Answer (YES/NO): NO